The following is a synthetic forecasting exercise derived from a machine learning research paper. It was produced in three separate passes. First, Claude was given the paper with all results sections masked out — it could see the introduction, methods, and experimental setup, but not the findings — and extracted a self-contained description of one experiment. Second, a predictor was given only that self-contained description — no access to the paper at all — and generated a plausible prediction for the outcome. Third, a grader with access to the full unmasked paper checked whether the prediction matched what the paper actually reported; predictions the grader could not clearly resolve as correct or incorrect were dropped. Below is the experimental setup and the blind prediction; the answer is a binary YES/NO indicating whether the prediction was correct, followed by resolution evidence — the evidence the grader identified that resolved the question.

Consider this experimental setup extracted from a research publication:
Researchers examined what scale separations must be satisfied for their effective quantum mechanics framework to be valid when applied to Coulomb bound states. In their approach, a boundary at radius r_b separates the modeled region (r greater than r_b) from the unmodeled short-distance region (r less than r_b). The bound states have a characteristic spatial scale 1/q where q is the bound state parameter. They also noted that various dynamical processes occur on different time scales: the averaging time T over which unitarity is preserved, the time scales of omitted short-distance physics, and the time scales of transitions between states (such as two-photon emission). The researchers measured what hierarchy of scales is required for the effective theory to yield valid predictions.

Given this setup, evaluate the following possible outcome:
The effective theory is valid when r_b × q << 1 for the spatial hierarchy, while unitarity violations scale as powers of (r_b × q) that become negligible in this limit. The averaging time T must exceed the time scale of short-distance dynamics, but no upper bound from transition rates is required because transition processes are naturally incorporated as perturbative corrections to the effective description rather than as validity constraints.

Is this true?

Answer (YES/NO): NO